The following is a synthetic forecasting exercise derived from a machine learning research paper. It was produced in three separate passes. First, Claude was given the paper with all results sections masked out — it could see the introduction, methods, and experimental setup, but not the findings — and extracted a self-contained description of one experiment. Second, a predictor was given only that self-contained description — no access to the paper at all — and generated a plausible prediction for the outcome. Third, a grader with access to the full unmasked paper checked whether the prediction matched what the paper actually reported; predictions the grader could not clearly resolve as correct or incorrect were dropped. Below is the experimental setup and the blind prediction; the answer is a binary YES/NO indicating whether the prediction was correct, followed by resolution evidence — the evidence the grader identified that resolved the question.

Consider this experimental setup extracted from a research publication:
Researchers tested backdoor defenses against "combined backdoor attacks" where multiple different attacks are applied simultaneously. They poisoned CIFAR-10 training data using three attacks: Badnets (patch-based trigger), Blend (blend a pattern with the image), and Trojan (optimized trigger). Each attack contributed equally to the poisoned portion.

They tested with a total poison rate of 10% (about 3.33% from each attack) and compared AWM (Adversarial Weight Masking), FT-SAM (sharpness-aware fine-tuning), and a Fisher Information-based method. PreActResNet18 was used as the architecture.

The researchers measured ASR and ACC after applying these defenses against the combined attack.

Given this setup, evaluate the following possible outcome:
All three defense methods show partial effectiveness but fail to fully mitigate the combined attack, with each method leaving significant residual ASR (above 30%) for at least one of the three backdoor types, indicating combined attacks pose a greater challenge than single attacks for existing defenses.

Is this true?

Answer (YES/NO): NO